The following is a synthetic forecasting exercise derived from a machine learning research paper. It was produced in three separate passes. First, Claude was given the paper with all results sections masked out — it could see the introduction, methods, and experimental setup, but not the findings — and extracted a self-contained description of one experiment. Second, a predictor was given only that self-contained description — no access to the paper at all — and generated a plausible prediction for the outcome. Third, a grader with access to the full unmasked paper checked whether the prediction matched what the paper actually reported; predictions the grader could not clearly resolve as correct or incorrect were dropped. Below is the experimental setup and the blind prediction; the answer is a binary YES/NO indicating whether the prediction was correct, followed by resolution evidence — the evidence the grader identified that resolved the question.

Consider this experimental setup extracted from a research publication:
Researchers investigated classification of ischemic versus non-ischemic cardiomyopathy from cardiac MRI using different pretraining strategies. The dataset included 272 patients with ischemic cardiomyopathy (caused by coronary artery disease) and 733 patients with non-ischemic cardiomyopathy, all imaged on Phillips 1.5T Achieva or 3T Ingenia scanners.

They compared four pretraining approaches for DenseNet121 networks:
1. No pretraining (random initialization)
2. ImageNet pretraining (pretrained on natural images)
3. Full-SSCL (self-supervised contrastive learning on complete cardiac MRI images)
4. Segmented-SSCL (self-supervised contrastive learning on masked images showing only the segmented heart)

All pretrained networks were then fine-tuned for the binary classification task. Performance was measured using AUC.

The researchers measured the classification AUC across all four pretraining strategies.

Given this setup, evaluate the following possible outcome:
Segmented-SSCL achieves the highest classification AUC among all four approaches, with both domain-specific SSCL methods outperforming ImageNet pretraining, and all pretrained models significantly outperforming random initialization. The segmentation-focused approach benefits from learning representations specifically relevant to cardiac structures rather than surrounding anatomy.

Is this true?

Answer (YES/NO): NO